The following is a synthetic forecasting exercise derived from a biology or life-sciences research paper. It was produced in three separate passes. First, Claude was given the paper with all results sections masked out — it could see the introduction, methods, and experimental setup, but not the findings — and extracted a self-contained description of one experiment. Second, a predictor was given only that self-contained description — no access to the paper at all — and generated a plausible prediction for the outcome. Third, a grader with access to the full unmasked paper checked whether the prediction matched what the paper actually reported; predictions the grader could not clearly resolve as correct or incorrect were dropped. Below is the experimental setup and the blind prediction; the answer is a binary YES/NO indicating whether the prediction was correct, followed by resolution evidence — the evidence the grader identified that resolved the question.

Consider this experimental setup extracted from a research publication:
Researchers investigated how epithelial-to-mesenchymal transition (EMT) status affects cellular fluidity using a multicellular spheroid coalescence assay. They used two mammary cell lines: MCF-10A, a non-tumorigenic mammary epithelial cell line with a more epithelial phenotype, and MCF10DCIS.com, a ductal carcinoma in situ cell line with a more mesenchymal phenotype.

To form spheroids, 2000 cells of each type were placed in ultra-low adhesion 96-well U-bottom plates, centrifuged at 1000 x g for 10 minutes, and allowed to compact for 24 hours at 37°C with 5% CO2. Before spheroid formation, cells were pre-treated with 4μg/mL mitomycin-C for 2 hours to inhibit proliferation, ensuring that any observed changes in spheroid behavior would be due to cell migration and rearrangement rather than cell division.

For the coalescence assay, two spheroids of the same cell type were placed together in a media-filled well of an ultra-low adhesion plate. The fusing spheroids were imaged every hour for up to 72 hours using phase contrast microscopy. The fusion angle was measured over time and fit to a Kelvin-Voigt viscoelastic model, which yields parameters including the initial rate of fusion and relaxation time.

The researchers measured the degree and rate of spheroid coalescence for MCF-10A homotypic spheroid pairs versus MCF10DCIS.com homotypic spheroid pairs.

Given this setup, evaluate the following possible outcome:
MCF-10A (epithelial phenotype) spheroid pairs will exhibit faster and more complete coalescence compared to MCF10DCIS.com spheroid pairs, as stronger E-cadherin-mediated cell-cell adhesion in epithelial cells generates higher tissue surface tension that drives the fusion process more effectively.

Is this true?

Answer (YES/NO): NO